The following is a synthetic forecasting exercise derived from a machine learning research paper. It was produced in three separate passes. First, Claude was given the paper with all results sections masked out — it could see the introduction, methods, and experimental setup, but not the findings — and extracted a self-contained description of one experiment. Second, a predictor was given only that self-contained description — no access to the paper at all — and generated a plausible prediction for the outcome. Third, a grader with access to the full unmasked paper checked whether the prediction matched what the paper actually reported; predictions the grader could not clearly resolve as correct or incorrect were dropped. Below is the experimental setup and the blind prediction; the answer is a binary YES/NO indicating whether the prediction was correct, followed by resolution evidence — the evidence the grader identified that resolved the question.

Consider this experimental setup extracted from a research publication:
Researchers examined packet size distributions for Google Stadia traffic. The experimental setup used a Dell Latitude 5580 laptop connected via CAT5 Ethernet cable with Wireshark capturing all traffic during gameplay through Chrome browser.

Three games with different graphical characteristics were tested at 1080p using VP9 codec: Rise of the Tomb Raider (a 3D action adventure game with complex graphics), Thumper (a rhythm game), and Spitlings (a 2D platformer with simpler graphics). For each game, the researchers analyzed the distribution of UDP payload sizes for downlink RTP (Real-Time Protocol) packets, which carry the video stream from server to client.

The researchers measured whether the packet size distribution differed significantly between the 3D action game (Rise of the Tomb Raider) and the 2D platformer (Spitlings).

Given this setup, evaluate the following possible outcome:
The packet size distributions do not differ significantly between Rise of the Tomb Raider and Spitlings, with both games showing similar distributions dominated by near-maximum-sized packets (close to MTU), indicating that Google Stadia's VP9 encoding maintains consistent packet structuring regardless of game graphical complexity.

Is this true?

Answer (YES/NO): NO